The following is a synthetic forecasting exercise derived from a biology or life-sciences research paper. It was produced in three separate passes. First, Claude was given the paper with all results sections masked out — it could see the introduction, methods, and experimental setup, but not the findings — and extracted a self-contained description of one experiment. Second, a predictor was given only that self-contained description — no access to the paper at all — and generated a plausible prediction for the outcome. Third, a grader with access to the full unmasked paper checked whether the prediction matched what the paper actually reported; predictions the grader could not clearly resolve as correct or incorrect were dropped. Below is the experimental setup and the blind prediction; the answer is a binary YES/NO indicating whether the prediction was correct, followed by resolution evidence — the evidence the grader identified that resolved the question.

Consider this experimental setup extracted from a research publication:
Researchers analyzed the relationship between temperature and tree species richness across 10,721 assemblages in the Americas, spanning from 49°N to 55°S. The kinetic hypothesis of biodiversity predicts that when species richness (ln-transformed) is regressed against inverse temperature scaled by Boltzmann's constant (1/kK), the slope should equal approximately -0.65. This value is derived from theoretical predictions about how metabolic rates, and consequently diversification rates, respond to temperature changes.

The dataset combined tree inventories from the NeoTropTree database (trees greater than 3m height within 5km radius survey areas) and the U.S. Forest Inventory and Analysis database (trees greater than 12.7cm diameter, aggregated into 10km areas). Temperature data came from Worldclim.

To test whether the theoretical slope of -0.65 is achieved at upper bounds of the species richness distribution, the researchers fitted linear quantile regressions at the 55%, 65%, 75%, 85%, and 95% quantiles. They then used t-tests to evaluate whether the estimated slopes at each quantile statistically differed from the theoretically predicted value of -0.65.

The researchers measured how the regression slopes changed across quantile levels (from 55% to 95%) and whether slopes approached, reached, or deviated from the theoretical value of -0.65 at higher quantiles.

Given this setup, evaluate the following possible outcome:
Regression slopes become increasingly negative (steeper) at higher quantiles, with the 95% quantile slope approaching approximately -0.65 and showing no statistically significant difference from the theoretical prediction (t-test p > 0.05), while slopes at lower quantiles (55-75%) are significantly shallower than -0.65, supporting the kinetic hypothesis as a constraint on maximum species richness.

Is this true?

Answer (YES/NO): YES